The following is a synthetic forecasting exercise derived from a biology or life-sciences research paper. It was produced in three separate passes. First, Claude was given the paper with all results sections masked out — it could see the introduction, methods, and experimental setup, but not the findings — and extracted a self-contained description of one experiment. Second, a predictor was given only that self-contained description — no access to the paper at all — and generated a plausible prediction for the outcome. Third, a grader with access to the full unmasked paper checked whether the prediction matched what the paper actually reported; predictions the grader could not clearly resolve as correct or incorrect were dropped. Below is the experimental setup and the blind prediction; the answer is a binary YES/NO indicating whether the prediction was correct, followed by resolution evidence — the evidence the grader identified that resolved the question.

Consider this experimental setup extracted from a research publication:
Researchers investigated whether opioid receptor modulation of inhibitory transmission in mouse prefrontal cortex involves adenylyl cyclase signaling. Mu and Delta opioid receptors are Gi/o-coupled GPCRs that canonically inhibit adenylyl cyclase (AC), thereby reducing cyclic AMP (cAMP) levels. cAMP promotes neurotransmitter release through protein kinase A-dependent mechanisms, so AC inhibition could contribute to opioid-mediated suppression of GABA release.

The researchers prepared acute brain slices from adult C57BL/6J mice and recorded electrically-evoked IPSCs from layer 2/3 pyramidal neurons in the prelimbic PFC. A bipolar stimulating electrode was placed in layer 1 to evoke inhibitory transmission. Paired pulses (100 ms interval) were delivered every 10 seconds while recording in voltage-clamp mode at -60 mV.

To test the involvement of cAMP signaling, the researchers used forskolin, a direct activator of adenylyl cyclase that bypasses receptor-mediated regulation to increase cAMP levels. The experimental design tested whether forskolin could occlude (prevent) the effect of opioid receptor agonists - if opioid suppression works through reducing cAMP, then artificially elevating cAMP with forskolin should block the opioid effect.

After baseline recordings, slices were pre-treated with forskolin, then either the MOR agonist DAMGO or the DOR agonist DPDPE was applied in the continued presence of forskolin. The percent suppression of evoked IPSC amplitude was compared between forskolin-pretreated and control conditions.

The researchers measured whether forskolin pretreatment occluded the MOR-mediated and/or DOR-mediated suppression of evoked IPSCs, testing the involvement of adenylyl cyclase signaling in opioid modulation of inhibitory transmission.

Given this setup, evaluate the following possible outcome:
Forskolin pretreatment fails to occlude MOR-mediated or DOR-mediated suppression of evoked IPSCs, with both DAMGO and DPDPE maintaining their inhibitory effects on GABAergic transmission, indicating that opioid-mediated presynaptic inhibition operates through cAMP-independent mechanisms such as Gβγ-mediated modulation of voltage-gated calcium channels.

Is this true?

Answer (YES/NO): YES